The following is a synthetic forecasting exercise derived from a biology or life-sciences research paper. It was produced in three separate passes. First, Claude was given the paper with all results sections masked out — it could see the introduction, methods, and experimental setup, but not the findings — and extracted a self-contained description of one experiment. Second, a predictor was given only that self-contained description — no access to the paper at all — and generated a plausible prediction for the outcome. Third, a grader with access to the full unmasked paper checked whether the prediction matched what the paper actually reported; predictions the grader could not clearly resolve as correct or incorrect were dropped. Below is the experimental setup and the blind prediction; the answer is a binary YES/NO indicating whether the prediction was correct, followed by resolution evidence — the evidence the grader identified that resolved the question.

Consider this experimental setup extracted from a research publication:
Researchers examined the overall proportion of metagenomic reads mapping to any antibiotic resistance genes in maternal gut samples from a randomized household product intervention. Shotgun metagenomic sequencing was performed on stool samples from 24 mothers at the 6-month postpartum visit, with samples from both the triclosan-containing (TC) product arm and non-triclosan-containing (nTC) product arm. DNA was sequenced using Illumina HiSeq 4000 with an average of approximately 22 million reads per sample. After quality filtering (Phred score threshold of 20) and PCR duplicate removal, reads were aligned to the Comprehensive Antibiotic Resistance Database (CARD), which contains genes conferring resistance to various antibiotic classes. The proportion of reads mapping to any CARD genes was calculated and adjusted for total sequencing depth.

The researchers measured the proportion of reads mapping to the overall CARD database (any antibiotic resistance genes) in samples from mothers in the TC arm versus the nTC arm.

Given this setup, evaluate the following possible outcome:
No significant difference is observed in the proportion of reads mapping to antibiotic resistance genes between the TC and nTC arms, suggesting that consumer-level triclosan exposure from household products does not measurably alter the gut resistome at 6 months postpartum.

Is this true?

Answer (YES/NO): YES